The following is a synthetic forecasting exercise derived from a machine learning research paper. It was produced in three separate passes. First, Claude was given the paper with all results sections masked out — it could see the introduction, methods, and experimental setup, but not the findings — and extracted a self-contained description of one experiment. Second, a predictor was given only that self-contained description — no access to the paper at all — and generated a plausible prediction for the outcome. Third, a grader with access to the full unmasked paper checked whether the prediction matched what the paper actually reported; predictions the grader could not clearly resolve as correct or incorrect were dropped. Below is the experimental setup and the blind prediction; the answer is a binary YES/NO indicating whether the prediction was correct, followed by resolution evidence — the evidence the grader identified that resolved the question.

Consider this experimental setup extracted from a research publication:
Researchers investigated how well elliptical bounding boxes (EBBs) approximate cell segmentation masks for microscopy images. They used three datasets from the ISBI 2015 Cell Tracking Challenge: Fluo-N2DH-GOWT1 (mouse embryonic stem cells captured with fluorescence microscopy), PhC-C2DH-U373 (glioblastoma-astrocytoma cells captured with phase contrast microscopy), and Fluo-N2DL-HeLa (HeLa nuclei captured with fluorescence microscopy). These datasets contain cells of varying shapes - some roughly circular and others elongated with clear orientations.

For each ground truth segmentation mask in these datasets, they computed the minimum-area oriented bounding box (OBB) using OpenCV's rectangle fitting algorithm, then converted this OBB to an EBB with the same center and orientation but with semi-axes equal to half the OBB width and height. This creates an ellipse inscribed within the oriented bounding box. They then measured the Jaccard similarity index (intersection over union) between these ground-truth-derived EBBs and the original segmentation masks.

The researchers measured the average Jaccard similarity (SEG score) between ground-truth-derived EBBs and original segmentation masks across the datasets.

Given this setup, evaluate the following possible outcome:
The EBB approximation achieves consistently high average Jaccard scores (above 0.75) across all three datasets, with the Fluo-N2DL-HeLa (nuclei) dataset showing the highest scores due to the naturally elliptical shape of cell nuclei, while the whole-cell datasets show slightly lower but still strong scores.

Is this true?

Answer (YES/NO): NO